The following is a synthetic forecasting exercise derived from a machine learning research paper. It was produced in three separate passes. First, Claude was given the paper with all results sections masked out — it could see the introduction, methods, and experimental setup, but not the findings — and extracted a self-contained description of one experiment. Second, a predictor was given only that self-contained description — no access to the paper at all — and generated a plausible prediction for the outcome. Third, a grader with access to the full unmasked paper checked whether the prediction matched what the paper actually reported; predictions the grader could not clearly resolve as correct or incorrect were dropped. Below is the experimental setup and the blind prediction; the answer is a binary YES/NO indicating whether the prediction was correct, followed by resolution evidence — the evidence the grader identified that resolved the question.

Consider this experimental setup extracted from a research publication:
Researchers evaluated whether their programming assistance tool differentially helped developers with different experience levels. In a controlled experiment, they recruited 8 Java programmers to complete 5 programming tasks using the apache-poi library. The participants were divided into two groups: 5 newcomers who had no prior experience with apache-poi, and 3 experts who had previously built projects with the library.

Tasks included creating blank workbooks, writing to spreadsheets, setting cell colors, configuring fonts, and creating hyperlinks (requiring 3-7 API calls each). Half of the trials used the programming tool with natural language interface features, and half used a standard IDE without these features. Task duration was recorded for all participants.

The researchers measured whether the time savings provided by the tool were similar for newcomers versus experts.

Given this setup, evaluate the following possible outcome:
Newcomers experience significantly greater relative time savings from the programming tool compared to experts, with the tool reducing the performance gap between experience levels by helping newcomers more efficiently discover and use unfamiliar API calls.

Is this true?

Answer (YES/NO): YES